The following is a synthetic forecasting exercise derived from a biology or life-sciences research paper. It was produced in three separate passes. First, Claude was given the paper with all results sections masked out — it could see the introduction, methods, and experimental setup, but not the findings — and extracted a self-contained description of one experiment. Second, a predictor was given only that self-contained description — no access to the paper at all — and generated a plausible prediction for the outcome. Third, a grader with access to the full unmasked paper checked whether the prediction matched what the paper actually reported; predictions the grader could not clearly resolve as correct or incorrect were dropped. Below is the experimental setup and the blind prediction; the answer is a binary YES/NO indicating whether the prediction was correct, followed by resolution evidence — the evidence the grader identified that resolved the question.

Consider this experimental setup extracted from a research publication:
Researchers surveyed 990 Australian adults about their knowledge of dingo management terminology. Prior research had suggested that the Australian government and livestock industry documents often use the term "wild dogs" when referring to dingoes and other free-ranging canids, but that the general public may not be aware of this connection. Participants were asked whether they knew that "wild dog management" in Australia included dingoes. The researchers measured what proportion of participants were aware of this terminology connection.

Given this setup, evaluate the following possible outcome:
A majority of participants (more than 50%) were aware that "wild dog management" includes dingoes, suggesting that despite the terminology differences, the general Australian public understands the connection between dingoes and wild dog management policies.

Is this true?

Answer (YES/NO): NO